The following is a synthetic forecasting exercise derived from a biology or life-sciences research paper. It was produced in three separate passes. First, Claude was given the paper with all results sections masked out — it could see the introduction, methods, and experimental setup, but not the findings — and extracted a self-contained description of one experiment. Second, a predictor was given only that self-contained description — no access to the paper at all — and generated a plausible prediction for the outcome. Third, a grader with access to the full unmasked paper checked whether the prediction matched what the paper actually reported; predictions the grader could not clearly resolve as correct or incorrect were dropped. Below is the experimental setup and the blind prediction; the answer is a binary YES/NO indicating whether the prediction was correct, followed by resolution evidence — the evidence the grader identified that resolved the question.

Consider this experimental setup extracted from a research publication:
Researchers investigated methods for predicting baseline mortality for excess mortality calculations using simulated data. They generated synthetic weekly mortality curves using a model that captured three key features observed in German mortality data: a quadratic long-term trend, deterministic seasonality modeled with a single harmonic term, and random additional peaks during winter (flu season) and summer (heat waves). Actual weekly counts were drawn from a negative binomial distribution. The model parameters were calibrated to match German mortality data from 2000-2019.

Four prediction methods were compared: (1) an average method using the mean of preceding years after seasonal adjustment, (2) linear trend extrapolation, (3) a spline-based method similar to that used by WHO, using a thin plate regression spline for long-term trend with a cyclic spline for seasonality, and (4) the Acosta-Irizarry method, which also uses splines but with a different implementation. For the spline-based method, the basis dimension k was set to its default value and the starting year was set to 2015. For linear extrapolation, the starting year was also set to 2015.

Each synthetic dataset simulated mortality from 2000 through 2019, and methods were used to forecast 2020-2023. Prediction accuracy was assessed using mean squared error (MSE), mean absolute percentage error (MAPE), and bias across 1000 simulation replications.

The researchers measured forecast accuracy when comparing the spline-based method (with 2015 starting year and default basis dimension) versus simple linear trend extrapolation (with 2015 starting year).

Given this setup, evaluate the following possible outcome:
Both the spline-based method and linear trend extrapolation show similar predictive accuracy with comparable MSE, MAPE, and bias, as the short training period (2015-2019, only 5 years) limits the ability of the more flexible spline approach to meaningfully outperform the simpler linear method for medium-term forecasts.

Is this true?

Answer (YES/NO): NO